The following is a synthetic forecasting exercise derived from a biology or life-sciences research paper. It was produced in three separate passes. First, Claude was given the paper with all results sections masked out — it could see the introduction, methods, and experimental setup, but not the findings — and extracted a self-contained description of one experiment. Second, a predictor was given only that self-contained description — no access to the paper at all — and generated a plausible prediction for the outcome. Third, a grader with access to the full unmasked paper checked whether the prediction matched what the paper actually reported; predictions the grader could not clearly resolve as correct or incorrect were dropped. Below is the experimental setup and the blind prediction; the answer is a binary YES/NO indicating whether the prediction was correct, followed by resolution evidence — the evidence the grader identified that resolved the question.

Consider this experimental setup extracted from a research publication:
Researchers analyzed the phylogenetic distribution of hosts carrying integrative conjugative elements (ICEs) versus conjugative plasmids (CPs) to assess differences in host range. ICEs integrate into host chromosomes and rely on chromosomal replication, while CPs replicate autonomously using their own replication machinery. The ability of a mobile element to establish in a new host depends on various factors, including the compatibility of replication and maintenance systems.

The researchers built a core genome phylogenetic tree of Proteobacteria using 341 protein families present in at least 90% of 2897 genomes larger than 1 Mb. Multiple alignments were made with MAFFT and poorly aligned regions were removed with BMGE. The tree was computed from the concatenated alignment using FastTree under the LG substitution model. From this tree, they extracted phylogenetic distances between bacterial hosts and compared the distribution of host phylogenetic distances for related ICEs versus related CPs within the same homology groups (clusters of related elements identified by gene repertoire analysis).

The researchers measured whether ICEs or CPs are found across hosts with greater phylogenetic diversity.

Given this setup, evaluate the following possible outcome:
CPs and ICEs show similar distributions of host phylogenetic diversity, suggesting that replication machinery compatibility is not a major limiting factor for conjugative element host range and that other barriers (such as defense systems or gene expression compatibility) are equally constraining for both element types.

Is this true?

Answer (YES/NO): NO